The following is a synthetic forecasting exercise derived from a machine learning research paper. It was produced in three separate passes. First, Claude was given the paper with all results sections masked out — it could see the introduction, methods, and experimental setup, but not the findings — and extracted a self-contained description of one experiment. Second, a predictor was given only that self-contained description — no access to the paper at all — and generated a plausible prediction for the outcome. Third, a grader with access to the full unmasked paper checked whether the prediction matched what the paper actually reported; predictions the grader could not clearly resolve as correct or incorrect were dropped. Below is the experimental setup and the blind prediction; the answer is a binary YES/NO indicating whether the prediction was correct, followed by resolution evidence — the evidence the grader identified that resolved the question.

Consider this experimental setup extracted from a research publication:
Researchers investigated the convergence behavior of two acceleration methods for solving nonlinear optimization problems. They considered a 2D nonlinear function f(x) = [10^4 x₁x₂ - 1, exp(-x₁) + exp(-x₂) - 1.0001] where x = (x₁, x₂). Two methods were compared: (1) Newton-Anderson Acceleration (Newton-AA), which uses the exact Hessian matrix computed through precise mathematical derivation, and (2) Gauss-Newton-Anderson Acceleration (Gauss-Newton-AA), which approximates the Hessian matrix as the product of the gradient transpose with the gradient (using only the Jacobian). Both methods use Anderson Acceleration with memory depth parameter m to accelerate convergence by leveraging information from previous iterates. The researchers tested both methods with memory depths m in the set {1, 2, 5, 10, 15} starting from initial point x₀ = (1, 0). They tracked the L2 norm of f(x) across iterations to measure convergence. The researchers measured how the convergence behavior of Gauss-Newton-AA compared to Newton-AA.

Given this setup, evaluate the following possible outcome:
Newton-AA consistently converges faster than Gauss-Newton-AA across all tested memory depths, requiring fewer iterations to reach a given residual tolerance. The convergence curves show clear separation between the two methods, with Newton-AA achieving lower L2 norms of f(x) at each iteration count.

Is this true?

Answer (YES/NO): NO